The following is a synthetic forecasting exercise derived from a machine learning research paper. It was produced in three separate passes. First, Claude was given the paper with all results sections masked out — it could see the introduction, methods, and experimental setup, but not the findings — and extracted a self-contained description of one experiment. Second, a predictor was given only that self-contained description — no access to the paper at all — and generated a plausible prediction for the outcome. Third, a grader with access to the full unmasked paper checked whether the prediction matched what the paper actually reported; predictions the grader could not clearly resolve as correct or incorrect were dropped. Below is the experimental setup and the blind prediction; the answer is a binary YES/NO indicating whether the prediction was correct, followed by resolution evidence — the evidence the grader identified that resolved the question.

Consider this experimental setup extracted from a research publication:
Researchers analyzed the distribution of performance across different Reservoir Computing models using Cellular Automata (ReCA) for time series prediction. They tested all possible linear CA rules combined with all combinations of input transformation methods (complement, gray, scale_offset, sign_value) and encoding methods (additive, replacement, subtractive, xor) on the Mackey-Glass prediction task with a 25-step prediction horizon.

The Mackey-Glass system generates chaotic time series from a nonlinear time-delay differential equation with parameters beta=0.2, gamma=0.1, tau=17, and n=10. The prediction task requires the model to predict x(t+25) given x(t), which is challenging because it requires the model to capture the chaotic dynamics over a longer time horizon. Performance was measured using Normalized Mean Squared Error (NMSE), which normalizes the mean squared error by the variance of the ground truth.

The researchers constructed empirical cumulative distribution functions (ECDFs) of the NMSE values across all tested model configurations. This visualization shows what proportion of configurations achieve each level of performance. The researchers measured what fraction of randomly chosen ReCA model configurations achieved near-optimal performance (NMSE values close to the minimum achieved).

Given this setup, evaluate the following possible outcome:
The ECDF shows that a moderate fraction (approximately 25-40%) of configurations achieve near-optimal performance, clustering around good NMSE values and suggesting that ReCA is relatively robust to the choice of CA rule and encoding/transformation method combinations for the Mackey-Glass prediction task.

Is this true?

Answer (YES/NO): NO